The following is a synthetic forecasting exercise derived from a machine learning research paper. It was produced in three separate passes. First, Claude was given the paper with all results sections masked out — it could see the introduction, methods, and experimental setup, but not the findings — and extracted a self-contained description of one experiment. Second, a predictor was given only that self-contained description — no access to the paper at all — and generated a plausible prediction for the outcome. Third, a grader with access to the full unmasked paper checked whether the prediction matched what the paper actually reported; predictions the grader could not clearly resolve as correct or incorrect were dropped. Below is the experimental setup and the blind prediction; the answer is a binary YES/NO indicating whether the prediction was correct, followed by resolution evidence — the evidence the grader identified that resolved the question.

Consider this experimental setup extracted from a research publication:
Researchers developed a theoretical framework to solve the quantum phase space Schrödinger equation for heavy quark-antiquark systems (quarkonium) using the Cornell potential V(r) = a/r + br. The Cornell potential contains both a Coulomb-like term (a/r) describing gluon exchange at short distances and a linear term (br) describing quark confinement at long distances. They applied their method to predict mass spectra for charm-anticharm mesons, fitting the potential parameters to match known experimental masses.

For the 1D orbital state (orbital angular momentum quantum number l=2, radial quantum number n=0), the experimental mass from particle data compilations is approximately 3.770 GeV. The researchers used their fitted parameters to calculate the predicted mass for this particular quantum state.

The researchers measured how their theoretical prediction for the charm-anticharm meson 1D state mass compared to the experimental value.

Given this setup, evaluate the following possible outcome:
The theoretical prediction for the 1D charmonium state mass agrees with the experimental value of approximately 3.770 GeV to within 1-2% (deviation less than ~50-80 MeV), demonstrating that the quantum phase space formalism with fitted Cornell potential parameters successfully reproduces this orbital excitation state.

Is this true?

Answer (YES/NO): NO